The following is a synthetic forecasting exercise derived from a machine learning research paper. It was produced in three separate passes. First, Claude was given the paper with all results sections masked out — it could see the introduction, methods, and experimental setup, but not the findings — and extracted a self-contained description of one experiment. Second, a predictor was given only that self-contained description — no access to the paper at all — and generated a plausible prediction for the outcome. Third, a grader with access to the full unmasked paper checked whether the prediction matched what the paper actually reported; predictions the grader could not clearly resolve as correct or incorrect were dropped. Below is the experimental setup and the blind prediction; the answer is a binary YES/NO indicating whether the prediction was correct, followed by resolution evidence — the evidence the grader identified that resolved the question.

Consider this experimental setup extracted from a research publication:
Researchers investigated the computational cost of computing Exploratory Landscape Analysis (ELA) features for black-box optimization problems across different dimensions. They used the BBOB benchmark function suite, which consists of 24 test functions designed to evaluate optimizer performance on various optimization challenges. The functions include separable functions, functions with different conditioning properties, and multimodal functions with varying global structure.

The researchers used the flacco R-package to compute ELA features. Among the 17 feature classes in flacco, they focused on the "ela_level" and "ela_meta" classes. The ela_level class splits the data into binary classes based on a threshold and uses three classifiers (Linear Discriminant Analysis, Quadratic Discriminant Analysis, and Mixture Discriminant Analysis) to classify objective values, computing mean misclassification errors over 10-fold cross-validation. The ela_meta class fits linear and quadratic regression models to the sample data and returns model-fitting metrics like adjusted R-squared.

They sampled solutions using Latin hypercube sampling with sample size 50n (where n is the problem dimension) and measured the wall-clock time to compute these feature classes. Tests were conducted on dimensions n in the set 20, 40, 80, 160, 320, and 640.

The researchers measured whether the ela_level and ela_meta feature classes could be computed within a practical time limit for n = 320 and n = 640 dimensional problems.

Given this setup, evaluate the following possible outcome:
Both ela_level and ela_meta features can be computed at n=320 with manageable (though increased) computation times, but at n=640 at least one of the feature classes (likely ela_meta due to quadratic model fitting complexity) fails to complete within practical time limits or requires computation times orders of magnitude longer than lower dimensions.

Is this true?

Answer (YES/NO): NO